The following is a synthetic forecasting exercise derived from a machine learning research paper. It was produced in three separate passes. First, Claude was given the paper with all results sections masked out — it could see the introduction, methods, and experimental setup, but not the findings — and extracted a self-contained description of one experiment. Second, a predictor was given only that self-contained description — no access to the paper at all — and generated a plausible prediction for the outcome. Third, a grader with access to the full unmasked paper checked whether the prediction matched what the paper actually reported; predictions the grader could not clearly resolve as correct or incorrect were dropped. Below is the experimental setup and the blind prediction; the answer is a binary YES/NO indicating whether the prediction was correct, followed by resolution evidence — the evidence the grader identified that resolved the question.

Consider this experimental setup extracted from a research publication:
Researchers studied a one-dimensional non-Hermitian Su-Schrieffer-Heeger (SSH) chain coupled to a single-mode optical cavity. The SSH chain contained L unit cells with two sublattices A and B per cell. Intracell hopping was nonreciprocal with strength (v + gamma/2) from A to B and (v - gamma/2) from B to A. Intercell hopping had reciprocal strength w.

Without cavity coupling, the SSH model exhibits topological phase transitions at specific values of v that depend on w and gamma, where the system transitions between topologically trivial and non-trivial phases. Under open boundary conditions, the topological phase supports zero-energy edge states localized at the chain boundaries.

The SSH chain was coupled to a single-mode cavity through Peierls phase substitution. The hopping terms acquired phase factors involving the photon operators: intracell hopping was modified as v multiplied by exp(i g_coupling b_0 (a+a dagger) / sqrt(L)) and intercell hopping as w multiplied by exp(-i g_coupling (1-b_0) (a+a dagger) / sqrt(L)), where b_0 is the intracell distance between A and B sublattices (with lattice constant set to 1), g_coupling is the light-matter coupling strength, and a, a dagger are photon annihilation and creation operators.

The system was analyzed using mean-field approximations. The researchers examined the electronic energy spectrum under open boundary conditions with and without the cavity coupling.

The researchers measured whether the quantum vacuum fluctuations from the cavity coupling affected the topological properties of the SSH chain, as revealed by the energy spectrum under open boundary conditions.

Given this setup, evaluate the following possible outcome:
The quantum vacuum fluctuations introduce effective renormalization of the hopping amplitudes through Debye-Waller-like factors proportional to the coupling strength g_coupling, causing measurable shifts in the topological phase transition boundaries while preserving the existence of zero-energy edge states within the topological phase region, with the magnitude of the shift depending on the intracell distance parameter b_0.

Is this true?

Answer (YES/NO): YES